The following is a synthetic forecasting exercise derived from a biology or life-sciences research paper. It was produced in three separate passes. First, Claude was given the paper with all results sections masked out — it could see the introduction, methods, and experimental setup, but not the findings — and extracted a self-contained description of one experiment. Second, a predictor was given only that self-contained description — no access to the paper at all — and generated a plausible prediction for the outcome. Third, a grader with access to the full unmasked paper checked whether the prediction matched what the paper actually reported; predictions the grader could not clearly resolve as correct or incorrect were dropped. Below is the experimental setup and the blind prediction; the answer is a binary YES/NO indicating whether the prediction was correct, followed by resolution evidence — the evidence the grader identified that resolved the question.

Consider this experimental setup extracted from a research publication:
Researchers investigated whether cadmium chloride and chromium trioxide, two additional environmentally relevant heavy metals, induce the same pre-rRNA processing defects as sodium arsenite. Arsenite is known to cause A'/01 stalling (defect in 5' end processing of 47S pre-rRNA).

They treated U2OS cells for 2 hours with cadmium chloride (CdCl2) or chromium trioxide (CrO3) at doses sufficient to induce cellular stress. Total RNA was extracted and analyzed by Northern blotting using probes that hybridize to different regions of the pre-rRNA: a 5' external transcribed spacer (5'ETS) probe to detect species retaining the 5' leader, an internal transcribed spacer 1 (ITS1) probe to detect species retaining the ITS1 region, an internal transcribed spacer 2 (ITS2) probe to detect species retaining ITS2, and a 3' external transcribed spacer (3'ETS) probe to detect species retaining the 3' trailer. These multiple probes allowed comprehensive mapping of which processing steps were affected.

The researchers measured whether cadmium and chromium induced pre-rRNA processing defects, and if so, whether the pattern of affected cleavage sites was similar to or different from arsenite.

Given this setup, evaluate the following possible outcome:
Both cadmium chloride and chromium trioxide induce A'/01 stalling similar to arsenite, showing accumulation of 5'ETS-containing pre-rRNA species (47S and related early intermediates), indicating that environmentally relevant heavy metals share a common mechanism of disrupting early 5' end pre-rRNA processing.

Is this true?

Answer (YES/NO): NO